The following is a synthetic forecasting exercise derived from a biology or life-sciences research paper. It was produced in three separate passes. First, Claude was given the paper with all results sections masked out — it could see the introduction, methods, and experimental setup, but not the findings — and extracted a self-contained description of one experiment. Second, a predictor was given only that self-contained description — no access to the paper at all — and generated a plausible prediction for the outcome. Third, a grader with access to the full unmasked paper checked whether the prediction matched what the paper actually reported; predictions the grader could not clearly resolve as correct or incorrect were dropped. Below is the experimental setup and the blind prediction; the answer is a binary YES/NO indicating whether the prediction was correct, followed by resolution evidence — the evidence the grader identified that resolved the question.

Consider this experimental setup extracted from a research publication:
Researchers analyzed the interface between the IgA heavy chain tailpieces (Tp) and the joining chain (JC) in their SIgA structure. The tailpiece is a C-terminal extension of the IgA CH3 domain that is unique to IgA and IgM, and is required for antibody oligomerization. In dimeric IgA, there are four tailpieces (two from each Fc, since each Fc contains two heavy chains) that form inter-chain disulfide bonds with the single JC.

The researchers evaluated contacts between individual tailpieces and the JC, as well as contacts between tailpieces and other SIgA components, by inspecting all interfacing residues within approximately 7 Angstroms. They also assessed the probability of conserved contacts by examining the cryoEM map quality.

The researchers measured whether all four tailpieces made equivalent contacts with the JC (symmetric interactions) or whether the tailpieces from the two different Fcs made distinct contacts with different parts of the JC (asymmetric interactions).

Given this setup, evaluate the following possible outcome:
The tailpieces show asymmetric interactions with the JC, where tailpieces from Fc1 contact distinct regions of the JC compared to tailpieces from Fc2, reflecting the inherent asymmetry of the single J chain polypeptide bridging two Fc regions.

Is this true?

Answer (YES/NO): YES